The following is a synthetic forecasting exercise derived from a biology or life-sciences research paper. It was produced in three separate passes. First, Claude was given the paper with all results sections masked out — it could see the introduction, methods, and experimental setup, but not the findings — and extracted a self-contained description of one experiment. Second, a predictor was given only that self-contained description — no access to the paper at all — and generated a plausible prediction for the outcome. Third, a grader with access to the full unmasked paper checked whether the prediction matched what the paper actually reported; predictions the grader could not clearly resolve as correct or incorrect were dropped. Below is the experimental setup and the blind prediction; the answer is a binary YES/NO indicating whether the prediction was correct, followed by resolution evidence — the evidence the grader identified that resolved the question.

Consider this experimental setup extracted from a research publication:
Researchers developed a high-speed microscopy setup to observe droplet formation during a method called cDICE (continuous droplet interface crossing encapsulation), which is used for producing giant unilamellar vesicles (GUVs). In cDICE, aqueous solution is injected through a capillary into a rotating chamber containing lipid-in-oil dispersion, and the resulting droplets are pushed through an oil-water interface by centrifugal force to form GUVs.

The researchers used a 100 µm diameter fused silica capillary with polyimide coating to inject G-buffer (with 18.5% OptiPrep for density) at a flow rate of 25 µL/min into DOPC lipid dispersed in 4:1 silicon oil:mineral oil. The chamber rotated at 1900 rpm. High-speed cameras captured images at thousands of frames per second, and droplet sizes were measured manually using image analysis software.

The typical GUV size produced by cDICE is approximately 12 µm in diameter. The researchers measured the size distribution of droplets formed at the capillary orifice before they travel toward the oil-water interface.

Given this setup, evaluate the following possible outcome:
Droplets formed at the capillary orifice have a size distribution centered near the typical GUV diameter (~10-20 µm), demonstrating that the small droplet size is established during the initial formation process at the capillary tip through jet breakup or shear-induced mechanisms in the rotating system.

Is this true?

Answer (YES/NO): NO